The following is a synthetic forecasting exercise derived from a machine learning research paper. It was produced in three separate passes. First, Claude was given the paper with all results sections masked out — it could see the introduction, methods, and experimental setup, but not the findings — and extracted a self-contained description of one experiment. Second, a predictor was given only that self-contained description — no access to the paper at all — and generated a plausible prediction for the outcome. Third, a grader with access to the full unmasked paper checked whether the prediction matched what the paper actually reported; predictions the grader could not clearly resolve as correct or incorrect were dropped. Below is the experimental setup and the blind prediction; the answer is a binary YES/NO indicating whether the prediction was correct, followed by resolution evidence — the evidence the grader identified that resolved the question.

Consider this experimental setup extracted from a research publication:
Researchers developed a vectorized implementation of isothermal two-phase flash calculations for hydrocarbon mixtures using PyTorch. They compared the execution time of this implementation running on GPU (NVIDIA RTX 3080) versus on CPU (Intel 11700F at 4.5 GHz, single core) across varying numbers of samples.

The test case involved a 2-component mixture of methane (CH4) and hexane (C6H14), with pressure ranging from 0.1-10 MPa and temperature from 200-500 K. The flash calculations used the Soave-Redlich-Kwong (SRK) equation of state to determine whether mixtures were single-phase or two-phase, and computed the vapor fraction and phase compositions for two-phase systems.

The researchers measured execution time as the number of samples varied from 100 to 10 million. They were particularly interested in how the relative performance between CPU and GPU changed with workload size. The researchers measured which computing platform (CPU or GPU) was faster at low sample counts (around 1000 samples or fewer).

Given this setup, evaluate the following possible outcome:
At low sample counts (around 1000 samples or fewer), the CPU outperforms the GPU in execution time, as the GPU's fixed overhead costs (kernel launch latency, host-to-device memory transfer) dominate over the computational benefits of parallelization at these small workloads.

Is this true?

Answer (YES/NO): YES